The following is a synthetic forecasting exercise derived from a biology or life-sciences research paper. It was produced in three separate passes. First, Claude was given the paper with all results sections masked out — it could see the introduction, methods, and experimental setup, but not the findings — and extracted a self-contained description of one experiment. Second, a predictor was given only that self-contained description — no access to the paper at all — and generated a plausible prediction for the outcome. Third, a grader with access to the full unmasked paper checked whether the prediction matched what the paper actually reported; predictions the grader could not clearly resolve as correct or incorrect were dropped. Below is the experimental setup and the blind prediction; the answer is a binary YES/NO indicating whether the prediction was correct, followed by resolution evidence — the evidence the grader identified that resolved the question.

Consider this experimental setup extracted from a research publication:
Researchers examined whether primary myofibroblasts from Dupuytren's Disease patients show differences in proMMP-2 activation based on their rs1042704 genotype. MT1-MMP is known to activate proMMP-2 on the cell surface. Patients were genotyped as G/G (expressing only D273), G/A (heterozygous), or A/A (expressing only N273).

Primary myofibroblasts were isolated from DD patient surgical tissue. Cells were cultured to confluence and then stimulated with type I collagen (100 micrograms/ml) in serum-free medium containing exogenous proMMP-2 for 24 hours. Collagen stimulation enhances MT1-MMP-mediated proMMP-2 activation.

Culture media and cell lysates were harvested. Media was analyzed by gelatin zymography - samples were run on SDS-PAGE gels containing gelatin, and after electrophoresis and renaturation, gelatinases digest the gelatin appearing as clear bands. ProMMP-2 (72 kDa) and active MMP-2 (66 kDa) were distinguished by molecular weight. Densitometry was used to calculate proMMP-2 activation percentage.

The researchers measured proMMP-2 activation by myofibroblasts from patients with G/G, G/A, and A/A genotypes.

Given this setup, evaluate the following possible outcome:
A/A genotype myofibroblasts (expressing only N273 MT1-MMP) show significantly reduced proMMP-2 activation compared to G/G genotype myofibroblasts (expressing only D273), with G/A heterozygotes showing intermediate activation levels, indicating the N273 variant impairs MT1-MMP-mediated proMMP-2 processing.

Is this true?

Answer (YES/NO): NO